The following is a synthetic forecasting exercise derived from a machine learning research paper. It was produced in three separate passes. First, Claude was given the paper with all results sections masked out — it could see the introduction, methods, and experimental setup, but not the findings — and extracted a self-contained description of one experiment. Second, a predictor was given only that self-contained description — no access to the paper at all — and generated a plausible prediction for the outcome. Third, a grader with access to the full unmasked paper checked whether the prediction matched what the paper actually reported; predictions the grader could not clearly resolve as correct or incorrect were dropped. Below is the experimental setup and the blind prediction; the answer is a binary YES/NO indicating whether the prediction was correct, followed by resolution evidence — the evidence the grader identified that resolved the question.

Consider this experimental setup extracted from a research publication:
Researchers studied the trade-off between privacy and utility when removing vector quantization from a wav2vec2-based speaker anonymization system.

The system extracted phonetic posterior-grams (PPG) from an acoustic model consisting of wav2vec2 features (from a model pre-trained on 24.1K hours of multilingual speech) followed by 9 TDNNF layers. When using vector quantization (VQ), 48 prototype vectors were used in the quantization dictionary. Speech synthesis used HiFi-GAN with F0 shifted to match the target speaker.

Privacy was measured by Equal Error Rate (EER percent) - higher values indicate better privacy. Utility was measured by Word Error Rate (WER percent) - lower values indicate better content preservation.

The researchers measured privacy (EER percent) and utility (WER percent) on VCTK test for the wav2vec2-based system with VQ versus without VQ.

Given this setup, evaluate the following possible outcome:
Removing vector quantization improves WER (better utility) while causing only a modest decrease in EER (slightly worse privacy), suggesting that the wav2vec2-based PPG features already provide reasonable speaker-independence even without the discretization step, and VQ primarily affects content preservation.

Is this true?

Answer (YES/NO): NO